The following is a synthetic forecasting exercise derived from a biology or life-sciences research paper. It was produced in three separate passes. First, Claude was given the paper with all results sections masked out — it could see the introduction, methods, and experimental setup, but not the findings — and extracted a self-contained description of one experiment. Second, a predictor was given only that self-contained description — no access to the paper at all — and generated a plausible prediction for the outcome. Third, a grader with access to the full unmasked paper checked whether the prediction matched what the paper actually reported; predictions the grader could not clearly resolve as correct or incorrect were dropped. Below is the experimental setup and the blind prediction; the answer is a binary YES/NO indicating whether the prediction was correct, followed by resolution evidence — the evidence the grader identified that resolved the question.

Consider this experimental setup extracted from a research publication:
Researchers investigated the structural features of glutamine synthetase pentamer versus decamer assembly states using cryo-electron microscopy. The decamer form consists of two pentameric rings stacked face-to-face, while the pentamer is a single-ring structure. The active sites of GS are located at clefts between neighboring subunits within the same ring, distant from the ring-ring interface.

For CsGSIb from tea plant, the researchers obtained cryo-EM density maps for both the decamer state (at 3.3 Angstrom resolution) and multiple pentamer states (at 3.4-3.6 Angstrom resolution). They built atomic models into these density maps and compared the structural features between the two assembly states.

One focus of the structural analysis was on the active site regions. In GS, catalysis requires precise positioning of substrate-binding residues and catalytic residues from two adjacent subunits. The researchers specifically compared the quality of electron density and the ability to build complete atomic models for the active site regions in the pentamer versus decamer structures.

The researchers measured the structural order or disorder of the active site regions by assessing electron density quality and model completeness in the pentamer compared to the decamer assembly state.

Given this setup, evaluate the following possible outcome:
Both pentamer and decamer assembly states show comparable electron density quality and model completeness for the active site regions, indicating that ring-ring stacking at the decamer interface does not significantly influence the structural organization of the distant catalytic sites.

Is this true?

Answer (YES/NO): NO